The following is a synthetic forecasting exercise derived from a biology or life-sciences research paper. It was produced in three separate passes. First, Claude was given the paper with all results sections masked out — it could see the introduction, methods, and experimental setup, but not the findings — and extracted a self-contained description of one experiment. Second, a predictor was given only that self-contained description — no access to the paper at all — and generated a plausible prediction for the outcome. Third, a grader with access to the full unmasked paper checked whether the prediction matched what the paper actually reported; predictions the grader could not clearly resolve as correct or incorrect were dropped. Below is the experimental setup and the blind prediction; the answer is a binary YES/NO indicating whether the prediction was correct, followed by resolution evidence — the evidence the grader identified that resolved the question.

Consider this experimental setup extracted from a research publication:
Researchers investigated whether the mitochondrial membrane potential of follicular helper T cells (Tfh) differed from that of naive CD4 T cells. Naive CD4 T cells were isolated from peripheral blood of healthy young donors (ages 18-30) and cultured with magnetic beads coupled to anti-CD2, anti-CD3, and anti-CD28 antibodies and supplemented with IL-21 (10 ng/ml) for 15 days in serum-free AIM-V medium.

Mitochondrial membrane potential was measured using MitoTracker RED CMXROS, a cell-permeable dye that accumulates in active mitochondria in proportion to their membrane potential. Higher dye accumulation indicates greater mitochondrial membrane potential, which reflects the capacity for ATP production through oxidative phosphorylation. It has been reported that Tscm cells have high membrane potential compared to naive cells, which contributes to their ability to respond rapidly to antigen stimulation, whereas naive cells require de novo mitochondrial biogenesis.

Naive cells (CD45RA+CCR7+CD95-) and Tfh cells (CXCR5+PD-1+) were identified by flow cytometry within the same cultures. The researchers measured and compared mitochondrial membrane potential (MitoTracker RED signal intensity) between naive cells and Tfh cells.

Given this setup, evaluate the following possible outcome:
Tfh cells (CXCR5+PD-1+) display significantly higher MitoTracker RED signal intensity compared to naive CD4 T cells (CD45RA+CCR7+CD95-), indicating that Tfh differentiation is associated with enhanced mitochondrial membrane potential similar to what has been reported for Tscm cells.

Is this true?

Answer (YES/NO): YES